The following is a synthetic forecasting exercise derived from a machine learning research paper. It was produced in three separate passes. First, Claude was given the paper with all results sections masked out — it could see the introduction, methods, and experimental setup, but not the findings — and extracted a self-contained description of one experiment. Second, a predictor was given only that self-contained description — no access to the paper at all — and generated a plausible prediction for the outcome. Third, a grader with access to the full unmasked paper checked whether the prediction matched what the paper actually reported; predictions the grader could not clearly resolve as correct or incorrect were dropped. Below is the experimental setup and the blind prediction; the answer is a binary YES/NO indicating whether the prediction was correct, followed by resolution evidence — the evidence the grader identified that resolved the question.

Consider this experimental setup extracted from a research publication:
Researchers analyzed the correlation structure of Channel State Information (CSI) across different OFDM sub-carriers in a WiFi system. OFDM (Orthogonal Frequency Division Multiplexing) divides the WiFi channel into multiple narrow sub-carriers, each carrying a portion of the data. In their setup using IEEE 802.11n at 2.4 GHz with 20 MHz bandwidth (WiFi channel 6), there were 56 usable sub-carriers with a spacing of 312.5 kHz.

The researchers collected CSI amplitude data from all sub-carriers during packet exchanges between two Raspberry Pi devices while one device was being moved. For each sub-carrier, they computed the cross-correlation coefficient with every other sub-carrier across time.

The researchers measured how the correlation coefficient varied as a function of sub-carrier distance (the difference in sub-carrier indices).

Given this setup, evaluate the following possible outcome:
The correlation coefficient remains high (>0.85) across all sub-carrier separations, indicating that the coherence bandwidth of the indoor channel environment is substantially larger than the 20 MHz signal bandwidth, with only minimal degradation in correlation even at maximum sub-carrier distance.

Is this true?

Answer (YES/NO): NO